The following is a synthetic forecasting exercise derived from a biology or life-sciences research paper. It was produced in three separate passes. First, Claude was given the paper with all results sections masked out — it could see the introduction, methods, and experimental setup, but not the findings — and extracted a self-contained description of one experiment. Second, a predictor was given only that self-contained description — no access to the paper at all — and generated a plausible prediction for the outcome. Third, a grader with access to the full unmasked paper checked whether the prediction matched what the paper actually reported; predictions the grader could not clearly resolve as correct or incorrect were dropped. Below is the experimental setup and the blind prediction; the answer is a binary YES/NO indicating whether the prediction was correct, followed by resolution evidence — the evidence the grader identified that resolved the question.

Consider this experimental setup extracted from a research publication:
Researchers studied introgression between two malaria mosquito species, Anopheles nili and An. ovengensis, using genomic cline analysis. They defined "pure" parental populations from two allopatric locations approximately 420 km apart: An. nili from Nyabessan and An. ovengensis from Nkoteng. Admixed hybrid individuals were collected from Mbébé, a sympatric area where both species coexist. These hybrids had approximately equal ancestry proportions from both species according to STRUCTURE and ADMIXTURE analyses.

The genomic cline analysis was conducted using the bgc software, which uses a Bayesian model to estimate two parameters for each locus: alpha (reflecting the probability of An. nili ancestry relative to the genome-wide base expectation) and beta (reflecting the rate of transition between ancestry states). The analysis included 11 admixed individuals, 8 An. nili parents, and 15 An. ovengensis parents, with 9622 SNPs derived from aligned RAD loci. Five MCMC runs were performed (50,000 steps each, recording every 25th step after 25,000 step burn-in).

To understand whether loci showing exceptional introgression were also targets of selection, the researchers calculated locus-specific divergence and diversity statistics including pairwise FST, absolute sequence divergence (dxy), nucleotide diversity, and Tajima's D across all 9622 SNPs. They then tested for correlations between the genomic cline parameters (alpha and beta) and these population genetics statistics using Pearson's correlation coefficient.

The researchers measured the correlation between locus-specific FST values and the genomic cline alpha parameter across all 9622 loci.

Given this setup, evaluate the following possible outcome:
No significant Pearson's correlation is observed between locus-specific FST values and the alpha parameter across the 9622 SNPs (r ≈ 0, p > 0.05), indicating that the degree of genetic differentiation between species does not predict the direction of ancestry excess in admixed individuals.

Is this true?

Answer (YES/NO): NO